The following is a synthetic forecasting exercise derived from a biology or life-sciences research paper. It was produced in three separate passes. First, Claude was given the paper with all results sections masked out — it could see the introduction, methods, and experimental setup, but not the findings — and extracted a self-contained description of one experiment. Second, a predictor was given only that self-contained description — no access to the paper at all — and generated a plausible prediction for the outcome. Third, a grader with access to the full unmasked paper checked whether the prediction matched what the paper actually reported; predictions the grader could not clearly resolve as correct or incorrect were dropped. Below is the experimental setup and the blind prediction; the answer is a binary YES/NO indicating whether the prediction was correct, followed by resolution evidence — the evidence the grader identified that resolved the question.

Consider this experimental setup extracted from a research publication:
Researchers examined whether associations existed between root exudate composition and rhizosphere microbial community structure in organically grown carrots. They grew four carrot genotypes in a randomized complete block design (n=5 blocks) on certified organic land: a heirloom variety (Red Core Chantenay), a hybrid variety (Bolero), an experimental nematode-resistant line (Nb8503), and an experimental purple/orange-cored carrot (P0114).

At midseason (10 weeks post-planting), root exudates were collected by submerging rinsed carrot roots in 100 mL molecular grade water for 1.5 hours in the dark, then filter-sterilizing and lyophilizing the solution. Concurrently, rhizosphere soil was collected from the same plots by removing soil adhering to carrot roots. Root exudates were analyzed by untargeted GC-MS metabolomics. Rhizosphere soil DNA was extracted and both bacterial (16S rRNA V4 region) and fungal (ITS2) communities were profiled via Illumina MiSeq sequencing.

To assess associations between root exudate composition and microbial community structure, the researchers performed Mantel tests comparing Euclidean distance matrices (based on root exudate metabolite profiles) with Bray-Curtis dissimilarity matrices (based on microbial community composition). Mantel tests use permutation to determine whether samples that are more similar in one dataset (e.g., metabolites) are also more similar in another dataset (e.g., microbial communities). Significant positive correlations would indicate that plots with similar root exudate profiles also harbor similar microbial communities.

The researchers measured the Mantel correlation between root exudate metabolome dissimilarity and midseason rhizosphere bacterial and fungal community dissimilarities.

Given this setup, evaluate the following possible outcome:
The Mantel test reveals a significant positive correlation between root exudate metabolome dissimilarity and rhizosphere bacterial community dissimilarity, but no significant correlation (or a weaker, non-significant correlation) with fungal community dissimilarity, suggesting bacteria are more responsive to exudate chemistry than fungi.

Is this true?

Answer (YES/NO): YES